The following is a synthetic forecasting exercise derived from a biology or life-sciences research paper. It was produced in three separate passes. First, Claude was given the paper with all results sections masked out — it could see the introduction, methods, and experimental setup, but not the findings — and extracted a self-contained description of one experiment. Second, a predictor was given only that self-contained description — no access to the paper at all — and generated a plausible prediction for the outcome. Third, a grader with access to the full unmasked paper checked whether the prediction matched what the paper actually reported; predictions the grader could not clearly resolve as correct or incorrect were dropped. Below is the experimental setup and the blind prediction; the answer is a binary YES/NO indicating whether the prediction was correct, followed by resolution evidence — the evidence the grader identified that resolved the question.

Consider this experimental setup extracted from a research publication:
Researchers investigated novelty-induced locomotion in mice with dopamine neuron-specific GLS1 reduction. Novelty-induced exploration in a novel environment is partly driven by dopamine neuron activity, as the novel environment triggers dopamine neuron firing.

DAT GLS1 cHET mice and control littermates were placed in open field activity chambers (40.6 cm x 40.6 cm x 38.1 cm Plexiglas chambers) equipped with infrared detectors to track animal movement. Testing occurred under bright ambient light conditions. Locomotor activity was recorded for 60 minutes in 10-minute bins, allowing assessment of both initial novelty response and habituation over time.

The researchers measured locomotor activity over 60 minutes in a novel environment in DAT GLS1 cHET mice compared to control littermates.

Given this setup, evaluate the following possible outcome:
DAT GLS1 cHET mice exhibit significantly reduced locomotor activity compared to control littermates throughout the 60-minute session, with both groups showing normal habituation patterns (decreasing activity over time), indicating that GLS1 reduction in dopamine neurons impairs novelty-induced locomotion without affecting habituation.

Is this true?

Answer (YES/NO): NO